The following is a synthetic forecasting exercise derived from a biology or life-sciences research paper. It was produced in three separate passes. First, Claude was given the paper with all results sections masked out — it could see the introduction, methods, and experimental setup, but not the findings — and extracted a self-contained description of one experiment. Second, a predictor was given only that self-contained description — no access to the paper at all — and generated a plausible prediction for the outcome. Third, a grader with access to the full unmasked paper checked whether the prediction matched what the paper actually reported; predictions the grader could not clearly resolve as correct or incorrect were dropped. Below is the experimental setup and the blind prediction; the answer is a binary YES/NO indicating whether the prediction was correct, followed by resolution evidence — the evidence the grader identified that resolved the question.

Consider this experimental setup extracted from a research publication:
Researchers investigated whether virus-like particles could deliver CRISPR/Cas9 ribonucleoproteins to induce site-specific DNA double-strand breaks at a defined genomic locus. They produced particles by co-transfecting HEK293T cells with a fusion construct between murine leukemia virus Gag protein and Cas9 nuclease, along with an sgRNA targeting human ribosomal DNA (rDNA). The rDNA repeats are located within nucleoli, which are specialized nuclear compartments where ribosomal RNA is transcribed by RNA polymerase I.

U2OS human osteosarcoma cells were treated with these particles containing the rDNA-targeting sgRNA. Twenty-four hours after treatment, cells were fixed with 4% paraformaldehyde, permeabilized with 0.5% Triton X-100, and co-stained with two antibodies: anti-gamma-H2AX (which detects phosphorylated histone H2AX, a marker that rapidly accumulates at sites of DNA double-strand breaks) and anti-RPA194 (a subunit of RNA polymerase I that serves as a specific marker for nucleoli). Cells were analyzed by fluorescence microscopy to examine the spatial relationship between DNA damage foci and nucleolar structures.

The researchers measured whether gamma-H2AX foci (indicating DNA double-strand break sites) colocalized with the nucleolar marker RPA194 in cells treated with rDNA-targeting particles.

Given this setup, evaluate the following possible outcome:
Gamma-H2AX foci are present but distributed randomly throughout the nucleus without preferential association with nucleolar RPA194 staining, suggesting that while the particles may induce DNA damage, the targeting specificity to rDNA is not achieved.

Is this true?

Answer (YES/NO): NO